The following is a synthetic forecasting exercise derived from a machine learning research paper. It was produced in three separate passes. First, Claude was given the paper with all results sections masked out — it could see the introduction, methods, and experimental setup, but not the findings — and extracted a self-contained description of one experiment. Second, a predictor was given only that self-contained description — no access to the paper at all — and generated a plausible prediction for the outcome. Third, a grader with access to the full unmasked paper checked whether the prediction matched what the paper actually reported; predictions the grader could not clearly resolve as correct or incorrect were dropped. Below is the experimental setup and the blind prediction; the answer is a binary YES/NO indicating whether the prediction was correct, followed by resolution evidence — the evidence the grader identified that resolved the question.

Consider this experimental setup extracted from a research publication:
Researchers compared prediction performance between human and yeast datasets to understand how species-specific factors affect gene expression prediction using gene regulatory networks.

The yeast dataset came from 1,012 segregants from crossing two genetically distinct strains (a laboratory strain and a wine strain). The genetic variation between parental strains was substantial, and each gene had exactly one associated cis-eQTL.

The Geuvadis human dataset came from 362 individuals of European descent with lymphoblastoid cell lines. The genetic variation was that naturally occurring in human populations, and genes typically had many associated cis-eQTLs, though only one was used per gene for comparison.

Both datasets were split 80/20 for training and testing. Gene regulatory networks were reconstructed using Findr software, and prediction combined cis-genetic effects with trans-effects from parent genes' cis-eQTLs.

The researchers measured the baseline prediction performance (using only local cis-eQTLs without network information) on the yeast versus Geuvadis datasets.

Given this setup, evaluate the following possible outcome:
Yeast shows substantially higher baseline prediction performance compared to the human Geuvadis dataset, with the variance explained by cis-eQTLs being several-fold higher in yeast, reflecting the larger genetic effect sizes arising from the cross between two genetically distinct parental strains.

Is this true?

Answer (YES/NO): NO